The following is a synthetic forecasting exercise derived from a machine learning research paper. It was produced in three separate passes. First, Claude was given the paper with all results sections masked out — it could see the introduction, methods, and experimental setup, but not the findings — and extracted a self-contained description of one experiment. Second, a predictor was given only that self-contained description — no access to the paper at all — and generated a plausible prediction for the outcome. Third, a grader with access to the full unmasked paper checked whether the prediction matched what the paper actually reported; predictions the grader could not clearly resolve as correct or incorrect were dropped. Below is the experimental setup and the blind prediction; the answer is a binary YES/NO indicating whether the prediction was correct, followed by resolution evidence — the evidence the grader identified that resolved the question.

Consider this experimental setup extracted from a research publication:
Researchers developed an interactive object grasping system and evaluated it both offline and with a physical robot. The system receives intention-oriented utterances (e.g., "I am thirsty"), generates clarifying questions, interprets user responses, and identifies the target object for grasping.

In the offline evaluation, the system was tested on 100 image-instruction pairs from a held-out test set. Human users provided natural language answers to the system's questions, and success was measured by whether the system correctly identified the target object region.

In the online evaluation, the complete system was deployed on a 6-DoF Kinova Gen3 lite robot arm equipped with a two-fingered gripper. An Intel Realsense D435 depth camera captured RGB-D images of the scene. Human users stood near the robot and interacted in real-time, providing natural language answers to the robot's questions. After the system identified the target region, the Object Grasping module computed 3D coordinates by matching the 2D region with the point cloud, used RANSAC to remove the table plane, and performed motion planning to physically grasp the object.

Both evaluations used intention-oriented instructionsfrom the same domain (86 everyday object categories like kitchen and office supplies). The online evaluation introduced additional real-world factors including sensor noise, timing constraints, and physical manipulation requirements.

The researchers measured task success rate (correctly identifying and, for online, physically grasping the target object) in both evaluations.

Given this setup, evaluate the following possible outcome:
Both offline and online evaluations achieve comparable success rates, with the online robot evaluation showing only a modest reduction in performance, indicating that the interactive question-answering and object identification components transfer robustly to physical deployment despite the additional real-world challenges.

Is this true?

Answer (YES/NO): NO